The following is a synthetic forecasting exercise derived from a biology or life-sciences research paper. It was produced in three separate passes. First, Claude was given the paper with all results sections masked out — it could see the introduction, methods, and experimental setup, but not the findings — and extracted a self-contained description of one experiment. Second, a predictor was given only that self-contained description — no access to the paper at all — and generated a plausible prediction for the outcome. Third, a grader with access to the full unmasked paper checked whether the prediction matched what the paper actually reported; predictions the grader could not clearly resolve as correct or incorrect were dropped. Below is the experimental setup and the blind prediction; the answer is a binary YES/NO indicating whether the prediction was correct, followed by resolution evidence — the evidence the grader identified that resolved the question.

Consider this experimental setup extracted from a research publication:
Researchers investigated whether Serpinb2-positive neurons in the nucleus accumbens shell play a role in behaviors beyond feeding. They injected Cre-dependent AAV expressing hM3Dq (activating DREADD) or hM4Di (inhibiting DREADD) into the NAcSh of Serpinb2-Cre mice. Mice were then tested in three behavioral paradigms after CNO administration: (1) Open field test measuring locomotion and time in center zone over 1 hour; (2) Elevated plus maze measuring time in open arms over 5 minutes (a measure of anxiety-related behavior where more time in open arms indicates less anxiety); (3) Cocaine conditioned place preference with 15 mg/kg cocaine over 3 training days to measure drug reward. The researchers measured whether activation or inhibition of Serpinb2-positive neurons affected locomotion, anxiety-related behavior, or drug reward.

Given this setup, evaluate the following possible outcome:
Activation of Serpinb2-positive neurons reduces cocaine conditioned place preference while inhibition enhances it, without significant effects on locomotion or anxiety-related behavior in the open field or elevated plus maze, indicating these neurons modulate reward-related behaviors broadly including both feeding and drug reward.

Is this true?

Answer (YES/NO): NO